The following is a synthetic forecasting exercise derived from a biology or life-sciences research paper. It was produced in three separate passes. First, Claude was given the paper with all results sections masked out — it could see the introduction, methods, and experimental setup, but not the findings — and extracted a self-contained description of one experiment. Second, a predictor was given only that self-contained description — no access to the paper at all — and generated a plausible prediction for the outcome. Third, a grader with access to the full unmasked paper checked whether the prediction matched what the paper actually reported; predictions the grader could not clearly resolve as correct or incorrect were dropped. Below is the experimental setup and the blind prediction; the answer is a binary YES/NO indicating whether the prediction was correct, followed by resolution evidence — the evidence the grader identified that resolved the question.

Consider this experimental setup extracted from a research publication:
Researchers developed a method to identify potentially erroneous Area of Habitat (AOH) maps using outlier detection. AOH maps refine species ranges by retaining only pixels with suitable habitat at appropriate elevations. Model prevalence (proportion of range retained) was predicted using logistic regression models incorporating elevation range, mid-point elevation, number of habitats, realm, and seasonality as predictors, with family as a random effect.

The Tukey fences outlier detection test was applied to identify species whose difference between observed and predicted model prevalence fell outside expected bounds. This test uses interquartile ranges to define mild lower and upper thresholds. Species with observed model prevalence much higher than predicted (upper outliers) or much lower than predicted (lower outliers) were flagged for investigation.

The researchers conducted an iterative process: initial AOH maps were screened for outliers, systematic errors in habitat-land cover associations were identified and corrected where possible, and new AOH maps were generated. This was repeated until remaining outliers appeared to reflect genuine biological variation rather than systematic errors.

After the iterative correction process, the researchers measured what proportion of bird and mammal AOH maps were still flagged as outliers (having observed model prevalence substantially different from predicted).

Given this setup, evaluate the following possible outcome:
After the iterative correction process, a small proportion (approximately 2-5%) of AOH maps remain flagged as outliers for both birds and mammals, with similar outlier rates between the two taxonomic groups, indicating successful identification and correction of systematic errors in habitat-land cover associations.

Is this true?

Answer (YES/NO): YES